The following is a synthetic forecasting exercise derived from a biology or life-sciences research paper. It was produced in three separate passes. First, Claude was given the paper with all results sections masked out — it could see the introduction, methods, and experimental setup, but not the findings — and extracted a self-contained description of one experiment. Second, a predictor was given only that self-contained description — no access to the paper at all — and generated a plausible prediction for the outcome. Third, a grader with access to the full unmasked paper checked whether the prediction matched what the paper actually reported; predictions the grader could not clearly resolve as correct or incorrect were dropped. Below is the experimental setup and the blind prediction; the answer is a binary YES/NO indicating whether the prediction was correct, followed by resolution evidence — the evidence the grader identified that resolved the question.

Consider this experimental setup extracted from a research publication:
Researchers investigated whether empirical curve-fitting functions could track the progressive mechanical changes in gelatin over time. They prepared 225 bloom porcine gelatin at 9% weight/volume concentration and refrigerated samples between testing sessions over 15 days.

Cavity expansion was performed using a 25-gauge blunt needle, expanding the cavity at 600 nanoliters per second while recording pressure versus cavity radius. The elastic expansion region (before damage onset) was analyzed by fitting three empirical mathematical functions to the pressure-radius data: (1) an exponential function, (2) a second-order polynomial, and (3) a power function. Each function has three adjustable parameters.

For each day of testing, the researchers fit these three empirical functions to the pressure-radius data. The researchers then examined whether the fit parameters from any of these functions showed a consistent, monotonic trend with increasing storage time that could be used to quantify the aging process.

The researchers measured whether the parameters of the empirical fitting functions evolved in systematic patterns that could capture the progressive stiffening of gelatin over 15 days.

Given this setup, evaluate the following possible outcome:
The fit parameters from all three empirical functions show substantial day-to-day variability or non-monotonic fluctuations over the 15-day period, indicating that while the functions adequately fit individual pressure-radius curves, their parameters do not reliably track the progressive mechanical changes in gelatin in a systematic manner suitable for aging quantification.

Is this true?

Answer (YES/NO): NO